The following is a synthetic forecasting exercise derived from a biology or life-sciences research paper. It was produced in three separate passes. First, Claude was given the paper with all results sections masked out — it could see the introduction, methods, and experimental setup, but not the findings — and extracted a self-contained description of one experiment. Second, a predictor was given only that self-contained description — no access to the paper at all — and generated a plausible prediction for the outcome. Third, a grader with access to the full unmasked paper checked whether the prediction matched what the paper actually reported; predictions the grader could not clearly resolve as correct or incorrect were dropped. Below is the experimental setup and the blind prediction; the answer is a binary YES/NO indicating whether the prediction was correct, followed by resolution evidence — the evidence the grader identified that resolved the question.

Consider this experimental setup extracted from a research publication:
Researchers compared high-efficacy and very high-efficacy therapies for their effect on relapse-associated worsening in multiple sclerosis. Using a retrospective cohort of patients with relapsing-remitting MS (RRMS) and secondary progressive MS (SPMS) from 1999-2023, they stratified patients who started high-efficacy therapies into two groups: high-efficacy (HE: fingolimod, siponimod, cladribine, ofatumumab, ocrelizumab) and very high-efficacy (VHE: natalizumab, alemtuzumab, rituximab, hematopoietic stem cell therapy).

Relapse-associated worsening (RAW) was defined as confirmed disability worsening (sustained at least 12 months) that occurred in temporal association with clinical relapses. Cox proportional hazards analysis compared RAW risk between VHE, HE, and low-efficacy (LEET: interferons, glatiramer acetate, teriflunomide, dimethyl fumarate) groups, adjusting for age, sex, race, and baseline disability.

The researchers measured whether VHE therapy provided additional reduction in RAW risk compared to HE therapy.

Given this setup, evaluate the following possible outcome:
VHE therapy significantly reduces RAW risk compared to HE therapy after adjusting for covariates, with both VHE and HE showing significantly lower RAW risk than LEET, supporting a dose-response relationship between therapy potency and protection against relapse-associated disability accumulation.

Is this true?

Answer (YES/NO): NO